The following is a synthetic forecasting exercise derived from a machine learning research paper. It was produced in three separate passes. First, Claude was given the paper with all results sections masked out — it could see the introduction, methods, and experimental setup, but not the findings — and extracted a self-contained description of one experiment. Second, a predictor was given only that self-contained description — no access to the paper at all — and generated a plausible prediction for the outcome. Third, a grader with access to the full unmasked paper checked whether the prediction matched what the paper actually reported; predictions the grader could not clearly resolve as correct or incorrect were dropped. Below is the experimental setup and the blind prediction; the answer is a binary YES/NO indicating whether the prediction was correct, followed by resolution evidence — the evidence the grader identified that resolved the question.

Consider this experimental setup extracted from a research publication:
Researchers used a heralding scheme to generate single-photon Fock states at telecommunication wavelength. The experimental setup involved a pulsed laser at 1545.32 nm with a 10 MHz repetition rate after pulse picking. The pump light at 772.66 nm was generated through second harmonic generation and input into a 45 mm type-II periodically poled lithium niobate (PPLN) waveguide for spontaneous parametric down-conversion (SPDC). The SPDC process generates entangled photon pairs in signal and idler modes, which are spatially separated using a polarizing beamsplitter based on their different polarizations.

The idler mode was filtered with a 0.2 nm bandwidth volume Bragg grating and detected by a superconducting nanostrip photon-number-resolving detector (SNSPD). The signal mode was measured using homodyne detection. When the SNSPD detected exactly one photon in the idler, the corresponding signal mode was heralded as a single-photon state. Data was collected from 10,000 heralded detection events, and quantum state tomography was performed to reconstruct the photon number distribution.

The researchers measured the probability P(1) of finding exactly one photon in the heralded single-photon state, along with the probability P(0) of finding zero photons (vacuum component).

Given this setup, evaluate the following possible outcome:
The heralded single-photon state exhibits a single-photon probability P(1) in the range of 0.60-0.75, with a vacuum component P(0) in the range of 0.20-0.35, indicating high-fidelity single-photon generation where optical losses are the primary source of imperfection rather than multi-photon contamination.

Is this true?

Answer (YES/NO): NO